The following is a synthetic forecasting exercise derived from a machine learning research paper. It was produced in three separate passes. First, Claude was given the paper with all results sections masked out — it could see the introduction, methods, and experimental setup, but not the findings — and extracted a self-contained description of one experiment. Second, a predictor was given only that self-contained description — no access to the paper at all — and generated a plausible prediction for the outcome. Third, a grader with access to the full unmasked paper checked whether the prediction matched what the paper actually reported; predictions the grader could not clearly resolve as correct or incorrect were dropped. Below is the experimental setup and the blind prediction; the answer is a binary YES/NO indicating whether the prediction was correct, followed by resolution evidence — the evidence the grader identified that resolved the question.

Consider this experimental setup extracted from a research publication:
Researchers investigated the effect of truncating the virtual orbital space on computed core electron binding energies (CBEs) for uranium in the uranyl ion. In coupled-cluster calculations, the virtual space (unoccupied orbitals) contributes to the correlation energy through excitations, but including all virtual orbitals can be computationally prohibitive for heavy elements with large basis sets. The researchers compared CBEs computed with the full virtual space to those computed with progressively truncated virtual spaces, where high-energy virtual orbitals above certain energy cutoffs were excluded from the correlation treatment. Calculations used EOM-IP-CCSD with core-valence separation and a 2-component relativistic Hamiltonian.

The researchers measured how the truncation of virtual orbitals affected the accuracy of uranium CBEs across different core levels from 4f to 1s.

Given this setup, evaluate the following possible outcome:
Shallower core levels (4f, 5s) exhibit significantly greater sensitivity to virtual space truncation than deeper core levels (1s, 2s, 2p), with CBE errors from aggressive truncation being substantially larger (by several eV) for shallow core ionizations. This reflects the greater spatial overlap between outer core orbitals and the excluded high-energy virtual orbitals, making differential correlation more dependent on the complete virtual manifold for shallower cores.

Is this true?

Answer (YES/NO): NO